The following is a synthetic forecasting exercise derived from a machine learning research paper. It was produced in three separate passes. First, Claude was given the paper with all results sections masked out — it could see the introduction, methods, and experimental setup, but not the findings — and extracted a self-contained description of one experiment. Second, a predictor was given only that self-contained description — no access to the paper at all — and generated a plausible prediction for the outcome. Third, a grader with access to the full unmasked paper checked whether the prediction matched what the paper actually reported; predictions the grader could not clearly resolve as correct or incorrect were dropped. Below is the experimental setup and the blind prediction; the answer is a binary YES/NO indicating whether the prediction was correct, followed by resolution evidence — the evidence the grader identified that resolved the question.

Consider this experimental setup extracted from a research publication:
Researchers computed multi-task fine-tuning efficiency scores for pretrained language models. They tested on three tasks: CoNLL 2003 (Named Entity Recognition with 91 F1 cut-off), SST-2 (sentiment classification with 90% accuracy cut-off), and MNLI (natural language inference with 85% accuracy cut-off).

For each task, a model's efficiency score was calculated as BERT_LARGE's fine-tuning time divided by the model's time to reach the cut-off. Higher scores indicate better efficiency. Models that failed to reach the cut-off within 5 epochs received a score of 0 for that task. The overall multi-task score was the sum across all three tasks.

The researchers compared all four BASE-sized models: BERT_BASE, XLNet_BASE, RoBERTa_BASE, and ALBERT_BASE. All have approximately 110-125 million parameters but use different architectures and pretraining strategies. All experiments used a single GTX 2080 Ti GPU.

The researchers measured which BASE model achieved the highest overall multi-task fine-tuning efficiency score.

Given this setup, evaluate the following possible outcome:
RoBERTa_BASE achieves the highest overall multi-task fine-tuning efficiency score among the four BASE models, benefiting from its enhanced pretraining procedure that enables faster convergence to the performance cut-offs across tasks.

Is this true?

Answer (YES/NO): YES